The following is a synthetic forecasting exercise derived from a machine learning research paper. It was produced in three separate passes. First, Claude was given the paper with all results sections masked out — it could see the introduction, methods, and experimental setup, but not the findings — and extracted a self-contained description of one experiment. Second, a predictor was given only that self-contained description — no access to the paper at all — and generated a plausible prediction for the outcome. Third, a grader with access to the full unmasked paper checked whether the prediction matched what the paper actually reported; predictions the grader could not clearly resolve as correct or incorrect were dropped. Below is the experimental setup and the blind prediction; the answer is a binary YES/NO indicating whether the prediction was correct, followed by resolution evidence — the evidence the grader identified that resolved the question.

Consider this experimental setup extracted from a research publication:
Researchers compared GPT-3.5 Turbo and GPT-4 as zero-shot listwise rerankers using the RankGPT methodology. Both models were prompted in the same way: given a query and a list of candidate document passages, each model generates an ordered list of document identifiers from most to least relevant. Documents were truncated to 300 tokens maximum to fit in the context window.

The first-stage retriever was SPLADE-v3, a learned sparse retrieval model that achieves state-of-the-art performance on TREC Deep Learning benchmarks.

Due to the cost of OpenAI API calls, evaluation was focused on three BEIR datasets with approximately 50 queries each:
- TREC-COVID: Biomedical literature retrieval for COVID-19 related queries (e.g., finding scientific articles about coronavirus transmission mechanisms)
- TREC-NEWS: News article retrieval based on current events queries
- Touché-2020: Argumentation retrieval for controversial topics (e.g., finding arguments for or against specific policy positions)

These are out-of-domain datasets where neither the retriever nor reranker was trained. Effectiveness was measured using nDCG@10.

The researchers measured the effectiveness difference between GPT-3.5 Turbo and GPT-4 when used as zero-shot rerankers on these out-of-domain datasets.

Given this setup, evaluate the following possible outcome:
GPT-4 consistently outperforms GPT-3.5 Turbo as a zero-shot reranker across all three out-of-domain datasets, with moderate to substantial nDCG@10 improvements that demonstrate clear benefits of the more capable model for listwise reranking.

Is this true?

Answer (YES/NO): YES